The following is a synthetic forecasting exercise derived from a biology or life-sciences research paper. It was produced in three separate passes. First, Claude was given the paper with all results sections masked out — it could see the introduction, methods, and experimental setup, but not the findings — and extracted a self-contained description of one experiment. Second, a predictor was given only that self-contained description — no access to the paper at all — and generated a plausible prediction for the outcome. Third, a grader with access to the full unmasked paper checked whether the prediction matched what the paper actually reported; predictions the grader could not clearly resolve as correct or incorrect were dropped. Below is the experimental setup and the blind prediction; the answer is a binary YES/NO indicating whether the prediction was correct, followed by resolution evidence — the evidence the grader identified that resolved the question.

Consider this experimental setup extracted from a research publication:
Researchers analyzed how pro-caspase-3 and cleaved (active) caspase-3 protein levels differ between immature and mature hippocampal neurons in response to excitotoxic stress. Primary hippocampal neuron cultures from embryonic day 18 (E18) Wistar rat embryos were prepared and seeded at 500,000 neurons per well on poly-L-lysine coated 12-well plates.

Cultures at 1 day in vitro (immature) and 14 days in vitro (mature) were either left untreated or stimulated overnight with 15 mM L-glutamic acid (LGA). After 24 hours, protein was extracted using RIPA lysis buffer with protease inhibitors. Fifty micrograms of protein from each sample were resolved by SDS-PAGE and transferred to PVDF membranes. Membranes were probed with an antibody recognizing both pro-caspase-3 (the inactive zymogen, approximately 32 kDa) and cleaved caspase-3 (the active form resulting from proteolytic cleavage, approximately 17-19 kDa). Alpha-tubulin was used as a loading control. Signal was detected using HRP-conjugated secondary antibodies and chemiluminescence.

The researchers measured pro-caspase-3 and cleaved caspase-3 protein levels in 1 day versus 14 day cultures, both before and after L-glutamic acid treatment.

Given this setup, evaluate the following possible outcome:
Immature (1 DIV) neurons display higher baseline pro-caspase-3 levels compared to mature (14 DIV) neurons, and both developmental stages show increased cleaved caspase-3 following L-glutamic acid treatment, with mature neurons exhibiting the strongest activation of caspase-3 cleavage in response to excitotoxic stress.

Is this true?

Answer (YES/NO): NO